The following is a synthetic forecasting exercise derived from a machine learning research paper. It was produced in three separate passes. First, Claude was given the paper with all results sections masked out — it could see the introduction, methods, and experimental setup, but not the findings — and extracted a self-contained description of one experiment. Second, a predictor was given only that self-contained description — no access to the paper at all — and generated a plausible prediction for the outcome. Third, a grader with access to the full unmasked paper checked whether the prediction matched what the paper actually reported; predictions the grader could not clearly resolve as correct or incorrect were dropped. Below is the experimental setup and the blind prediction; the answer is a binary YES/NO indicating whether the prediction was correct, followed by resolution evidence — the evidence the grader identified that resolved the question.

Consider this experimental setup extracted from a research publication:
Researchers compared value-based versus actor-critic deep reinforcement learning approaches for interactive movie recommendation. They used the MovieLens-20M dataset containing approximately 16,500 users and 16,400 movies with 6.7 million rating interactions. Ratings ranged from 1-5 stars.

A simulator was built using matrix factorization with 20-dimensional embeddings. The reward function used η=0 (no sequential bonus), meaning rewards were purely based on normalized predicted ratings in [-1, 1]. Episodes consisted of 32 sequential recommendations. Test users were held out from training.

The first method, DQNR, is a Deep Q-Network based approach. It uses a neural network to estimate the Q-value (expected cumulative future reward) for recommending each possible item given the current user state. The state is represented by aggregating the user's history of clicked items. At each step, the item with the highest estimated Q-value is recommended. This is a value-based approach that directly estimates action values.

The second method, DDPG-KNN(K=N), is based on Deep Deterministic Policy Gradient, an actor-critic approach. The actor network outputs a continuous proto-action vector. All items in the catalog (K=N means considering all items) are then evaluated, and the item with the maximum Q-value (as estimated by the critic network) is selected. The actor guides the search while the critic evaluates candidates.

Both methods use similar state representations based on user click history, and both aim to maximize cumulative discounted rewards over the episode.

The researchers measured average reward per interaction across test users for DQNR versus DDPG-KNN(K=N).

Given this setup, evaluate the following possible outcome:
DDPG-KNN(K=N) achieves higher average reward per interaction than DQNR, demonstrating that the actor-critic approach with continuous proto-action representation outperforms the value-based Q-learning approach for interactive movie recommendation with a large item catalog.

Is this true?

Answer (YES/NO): NO